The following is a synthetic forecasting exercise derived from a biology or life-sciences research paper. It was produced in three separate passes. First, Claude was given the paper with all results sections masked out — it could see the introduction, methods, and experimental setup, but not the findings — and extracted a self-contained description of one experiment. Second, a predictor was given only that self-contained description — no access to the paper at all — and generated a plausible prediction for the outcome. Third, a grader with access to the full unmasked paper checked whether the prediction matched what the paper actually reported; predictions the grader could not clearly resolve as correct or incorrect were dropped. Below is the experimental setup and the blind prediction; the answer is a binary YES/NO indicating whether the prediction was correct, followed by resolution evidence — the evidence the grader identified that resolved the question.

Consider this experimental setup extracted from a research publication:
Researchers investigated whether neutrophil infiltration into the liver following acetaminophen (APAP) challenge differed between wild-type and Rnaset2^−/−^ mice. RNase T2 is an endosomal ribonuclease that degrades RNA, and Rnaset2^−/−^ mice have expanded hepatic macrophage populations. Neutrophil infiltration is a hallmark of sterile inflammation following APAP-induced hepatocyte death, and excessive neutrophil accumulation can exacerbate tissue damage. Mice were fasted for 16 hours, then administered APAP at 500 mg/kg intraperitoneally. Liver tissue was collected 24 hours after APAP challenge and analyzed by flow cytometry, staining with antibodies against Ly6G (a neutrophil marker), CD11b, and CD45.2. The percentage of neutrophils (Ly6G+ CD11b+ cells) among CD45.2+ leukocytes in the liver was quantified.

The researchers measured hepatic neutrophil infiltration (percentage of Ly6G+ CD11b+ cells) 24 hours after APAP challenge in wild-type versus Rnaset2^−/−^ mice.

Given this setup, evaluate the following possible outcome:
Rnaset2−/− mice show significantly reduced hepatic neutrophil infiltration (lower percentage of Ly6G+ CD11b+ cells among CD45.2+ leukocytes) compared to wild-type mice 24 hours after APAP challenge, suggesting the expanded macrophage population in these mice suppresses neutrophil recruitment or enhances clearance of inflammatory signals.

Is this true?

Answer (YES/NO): YES